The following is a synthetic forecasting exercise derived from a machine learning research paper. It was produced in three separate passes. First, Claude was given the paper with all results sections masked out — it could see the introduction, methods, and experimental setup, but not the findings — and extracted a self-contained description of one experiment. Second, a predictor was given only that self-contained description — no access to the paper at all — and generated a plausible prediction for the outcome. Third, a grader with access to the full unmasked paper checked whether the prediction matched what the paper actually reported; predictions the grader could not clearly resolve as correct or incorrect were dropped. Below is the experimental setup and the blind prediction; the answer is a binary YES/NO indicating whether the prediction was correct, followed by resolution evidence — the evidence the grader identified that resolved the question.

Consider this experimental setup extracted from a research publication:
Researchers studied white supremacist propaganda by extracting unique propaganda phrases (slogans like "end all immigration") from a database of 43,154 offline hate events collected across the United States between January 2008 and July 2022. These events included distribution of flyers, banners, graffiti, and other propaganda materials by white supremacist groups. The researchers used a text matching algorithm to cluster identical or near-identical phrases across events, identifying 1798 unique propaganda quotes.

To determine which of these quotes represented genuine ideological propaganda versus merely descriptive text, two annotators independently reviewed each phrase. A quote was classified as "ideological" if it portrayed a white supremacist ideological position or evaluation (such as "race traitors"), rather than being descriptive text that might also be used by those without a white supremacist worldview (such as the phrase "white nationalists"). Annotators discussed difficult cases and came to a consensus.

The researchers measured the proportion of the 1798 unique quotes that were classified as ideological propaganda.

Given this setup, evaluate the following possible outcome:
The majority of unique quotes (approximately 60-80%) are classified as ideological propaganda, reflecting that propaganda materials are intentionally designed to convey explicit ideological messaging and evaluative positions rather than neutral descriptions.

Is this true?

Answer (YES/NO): NO